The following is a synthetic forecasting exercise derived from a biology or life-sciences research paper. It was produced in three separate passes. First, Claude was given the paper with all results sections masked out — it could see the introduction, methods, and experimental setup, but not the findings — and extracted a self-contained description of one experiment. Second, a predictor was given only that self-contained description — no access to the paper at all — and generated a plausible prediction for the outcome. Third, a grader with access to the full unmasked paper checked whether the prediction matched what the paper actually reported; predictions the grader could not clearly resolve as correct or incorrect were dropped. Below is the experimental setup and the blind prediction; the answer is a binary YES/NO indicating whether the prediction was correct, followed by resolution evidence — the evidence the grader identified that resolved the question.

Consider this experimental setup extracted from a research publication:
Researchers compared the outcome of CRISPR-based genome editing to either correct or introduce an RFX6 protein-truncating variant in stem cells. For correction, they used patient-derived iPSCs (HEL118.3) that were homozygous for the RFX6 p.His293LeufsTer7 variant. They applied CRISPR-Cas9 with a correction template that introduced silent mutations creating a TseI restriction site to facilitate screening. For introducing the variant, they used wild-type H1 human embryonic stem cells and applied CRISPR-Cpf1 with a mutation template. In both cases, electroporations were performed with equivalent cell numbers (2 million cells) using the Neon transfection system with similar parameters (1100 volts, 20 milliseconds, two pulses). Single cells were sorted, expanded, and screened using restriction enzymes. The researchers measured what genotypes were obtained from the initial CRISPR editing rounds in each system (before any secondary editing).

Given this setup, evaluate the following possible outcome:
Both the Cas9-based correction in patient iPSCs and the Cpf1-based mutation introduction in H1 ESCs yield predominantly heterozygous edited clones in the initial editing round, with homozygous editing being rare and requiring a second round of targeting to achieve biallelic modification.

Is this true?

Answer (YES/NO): YES